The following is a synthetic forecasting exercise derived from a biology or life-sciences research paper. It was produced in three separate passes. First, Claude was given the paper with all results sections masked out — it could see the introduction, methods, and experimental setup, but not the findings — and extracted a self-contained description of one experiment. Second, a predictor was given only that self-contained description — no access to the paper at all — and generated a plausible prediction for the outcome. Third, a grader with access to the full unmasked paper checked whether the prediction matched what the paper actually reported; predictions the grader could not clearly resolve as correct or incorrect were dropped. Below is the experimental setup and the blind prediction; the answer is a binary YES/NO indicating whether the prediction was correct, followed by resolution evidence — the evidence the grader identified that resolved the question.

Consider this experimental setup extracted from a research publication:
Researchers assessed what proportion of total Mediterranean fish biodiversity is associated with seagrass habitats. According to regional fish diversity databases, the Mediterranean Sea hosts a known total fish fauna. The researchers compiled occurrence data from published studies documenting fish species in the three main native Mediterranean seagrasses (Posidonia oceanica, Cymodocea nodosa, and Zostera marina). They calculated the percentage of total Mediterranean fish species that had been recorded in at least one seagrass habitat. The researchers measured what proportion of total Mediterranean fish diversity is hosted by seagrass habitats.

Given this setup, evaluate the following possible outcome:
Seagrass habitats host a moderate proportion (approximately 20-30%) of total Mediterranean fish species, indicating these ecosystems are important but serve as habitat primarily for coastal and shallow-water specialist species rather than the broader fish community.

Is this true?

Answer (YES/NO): NO